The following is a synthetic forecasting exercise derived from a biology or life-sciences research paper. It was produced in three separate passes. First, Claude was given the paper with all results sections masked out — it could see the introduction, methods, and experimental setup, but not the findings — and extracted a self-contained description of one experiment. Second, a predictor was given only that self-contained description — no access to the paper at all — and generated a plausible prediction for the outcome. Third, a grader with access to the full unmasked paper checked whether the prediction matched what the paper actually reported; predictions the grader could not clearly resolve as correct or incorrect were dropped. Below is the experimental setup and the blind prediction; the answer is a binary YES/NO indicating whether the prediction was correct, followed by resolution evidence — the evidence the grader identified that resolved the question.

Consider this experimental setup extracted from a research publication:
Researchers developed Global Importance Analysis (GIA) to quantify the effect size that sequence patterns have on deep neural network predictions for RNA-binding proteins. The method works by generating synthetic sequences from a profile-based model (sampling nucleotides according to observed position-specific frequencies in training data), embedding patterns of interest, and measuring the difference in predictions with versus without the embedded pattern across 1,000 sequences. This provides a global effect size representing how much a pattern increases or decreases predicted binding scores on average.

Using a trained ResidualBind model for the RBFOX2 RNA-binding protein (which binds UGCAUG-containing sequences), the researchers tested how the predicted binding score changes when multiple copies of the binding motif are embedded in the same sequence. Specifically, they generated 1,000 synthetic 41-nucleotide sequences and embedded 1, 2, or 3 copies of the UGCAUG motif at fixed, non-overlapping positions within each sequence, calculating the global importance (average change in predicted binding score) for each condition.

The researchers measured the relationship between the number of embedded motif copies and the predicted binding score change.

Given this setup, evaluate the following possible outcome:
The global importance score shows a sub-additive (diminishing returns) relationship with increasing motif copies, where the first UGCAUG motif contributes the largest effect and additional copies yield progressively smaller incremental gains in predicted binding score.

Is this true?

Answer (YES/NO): NO